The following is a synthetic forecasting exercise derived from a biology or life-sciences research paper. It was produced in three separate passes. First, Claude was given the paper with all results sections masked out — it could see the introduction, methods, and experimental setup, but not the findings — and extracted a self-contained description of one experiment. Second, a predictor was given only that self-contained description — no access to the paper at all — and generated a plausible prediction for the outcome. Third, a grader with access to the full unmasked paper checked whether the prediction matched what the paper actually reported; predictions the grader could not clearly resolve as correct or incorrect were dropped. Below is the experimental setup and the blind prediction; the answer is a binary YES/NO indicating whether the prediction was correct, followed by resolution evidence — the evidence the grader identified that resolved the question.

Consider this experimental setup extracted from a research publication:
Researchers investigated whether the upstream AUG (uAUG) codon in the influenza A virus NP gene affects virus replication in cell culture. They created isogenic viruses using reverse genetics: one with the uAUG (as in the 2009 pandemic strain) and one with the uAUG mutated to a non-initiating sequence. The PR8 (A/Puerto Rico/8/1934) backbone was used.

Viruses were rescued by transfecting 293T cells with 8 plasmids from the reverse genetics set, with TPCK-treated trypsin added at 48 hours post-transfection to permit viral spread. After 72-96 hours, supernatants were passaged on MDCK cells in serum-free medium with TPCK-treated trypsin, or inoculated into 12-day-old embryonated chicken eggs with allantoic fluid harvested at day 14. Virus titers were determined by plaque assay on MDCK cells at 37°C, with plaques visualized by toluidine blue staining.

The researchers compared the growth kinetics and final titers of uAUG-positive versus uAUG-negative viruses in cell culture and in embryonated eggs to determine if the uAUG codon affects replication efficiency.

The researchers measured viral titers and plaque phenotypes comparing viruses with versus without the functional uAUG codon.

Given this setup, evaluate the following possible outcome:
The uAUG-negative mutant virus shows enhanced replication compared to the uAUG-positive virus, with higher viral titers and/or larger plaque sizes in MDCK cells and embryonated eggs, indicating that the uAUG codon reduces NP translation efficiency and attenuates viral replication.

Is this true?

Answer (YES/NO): NO